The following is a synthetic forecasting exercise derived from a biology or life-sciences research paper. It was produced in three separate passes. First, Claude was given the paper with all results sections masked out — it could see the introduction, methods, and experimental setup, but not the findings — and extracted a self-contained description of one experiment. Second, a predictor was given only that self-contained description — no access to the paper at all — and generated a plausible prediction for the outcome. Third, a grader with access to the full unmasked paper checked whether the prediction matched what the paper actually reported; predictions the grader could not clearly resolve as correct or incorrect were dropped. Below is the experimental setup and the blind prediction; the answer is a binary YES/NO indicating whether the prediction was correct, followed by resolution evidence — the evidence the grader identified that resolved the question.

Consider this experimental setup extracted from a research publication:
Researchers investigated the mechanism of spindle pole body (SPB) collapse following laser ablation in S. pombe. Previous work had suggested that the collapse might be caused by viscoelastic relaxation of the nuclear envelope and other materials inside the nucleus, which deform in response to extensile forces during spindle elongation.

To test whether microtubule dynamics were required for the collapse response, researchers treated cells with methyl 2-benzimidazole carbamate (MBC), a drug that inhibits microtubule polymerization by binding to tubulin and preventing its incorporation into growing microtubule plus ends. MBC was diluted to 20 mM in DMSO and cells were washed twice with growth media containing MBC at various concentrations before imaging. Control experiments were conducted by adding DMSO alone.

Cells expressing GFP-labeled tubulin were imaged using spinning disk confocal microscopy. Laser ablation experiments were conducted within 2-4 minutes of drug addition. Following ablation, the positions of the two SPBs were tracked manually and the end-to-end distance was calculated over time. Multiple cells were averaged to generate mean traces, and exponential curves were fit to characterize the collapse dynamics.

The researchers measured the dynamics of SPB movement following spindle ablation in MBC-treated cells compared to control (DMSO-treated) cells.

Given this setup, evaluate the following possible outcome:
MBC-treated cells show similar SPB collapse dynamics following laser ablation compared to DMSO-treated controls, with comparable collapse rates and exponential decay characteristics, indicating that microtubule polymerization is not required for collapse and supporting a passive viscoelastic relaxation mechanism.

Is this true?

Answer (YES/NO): NO